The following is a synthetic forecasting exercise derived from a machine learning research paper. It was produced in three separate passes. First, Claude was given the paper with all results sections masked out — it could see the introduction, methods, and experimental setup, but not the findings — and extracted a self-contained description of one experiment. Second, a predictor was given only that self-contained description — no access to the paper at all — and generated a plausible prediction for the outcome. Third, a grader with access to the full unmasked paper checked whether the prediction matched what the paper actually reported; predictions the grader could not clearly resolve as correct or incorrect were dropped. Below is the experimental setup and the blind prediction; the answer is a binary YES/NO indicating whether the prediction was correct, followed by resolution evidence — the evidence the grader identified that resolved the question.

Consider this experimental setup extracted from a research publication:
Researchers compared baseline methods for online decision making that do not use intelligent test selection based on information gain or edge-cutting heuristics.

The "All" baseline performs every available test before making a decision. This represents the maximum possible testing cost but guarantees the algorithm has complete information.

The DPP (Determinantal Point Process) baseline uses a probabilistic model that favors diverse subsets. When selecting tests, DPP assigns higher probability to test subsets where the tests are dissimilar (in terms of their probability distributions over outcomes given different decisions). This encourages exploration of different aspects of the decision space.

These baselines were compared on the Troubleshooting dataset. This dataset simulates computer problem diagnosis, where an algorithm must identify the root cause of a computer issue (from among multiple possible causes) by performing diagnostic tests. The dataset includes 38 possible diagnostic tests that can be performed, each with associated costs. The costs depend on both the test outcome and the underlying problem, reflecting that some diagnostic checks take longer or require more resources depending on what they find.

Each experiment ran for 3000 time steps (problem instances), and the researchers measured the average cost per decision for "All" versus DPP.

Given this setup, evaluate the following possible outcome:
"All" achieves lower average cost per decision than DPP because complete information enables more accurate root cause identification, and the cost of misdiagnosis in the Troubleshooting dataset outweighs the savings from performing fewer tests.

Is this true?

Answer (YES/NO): NO